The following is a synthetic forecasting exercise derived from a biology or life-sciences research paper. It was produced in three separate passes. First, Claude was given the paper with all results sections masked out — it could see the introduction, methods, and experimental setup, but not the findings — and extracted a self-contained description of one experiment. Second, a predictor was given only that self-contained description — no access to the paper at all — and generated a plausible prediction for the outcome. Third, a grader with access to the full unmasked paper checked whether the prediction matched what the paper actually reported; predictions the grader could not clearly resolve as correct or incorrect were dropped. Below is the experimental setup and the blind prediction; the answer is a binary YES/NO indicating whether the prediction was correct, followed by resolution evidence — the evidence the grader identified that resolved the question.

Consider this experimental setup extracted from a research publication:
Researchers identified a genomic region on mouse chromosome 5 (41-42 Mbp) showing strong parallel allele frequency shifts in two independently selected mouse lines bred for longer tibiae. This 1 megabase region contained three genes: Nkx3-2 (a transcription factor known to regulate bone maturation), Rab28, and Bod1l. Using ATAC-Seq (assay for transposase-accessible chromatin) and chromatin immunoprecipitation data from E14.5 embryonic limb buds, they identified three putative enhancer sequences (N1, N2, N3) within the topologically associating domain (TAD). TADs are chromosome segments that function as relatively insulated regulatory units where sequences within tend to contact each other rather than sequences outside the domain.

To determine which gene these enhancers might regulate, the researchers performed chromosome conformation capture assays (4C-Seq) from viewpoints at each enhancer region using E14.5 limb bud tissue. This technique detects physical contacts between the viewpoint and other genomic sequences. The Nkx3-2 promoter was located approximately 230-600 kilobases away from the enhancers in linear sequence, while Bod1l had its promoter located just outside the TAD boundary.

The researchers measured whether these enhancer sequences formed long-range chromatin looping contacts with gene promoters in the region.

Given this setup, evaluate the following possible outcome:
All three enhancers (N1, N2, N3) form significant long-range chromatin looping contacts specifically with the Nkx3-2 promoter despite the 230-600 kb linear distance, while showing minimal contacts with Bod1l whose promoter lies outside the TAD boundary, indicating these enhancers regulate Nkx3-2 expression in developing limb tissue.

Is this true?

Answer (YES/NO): YES